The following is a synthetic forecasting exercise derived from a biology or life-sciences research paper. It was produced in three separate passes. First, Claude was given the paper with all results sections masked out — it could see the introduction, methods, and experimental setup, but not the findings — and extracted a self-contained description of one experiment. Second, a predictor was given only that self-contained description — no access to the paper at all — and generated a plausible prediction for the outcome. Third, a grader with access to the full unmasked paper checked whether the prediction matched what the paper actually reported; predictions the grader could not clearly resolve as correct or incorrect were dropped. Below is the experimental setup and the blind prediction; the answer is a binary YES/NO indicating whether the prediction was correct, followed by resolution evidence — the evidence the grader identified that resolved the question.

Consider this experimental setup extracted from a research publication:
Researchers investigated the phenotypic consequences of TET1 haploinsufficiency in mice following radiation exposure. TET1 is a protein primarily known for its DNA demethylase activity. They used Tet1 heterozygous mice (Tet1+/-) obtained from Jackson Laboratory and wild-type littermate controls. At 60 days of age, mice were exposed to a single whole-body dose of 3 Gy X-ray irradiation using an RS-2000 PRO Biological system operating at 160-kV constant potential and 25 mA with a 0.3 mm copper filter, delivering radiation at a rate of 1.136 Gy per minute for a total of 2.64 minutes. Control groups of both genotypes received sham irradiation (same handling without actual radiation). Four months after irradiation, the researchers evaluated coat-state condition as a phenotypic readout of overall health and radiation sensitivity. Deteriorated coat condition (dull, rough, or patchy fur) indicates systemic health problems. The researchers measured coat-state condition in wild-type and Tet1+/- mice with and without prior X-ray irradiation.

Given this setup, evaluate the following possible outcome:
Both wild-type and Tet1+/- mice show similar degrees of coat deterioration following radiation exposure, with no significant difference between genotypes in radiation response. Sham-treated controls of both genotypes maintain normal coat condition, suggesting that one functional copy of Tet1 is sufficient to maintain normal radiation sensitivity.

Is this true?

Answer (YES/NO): NO